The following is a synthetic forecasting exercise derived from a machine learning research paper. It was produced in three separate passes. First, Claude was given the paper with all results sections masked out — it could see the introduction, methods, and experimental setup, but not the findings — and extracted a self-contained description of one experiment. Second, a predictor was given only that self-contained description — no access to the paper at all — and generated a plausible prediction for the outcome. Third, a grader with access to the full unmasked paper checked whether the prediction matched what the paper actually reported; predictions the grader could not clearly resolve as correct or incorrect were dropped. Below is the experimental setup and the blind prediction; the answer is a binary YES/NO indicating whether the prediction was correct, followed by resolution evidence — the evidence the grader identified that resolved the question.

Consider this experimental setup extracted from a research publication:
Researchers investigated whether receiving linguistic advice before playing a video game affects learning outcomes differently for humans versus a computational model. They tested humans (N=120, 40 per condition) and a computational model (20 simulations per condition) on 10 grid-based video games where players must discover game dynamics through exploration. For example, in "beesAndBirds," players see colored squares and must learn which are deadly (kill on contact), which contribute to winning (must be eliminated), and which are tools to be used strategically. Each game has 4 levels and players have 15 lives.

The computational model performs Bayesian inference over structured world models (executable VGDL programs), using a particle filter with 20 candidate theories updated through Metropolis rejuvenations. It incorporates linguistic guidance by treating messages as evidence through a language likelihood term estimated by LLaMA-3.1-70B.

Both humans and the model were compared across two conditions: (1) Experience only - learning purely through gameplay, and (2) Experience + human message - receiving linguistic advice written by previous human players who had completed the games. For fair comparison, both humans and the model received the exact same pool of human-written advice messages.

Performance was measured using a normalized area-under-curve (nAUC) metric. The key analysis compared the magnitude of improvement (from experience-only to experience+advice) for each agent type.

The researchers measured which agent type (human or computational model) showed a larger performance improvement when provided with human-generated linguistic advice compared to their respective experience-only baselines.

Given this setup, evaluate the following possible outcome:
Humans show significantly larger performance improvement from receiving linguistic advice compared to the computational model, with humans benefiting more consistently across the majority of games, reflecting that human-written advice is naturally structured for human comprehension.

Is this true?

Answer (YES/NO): NO